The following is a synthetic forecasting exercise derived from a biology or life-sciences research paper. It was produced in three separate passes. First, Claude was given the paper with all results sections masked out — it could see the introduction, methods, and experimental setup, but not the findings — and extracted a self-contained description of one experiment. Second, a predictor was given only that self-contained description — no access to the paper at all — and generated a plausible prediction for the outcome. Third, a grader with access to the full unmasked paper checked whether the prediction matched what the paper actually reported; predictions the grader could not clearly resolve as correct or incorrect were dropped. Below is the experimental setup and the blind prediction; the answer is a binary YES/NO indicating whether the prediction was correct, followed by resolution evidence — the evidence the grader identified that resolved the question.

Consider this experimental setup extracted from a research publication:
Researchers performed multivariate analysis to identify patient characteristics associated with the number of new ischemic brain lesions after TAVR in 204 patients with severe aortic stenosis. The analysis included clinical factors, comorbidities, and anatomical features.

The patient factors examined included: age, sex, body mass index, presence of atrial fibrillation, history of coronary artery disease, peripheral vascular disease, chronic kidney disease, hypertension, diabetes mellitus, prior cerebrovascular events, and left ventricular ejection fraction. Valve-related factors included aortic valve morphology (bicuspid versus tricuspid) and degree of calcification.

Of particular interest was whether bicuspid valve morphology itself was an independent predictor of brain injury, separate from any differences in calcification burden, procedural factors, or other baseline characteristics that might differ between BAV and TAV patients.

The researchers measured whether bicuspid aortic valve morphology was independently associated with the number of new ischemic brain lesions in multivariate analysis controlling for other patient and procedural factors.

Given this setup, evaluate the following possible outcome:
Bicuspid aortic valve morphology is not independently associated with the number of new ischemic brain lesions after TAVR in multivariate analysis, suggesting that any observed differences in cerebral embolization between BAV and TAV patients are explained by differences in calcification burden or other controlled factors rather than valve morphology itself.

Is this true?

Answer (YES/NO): NO